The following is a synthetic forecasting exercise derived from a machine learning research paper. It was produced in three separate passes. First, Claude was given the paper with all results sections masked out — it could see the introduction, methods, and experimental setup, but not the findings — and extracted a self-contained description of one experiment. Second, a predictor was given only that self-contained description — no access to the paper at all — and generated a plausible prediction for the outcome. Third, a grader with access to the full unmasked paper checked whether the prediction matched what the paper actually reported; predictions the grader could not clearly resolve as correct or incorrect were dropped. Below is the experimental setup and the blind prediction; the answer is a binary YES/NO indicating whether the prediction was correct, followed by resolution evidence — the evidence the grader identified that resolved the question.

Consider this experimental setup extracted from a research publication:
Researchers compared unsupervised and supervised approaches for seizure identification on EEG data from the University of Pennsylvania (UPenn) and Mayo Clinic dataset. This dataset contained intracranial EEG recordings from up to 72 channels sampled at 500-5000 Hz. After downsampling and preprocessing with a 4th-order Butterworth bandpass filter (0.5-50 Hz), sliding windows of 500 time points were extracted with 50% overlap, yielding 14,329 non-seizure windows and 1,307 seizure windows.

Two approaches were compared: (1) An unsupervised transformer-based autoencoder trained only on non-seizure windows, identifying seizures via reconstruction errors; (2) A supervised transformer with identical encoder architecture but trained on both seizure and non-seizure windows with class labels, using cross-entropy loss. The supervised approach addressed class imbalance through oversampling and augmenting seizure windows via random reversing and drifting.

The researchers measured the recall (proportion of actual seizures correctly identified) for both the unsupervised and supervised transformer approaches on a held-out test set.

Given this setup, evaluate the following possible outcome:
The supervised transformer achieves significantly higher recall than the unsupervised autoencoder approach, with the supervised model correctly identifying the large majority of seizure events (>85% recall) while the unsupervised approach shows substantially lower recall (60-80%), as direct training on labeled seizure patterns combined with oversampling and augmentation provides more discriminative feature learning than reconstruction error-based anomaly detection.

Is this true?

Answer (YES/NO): NO